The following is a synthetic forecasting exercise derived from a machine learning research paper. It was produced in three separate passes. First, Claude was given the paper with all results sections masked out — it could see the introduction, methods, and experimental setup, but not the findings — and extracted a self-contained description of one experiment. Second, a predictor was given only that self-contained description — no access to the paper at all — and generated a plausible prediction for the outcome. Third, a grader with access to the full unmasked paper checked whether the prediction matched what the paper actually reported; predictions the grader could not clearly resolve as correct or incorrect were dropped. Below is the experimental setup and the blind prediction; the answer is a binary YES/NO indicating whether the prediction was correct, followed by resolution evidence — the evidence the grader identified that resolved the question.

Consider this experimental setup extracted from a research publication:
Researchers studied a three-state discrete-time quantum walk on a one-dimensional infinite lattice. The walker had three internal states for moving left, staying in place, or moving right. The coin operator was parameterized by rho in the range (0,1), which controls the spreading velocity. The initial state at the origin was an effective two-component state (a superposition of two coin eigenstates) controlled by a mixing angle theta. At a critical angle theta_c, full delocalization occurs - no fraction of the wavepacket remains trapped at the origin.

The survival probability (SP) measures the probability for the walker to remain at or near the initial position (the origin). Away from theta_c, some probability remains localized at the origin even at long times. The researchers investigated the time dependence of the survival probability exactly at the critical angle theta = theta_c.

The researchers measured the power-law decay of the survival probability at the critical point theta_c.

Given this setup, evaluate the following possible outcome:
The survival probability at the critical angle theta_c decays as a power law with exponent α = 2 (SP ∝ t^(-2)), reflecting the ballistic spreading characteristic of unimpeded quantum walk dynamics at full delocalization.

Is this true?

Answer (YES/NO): NO